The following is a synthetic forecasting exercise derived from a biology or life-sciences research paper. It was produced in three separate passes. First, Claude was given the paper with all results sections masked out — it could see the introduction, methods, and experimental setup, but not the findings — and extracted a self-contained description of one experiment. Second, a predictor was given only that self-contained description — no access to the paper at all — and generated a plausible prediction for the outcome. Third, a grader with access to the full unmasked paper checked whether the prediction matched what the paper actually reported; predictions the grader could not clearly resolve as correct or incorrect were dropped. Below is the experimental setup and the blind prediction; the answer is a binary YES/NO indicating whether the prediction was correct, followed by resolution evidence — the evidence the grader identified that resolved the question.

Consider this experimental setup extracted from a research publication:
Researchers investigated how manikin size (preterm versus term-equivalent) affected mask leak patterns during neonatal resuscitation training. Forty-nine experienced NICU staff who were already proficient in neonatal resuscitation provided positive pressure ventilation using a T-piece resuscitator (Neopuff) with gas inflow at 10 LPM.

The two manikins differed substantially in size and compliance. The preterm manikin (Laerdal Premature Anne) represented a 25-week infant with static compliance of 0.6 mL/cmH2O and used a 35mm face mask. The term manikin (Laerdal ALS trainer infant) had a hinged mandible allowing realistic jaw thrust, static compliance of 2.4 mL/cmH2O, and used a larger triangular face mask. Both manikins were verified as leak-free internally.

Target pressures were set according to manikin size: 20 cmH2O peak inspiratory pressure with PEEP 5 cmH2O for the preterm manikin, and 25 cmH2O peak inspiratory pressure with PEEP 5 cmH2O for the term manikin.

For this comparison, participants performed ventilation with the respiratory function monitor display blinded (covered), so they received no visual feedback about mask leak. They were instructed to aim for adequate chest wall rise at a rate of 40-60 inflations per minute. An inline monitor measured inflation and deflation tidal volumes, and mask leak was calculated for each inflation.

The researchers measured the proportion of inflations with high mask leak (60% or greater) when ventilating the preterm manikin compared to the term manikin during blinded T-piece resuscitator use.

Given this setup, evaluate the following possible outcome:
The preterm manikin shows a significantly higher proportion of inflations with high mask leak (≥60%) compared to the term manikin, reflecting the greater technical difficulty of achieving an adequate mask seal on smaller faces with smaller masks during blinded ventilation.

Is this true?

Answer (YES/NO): NO